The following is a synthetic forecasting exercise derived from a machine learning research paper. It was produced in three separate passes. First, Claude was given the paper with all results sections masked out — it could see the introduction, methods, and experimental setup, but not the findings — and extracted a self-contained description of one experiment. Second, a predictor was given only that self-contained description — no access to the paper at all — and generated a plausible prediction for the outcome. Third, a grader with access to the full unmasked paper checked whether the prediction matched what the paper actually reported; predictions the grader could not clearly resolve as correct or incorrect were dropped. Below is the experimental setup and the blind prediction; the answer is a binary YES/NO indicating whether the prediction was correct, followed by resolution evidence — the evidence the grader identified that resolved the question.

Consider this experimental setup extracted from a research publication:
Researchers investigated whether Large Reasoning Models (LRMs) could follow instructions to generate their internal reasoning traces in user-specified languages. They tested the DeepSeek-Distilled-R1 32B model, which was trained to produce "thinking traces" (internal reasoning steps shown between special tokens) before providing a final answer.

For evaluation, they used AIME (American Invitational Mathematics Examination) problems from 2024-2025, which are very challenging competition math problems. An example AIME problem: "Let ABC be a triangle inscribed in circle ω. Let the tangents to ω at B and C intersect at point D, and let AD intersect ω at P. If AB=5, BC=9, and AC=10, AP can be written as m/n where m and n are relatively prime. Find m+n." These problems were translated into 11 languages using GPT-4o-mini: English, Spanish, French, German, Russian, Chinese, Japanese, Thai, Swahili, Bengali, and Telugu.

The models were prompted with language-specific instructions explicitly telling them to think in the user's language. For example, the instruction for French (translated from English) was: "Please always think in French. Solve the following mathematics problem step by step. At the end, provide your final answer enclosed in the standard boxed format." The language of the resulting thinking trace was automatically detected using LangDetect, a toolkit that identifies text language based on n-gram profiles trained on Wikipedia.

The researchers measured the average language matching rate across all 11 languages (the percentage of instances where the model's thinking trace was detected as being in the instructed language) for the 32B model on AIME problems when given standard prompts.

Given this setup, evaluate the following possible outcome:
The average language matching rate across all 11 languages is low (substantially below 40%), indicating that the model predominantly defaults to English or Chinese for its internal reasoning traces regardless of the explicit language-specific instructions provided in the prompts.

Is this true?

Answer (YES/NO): NO